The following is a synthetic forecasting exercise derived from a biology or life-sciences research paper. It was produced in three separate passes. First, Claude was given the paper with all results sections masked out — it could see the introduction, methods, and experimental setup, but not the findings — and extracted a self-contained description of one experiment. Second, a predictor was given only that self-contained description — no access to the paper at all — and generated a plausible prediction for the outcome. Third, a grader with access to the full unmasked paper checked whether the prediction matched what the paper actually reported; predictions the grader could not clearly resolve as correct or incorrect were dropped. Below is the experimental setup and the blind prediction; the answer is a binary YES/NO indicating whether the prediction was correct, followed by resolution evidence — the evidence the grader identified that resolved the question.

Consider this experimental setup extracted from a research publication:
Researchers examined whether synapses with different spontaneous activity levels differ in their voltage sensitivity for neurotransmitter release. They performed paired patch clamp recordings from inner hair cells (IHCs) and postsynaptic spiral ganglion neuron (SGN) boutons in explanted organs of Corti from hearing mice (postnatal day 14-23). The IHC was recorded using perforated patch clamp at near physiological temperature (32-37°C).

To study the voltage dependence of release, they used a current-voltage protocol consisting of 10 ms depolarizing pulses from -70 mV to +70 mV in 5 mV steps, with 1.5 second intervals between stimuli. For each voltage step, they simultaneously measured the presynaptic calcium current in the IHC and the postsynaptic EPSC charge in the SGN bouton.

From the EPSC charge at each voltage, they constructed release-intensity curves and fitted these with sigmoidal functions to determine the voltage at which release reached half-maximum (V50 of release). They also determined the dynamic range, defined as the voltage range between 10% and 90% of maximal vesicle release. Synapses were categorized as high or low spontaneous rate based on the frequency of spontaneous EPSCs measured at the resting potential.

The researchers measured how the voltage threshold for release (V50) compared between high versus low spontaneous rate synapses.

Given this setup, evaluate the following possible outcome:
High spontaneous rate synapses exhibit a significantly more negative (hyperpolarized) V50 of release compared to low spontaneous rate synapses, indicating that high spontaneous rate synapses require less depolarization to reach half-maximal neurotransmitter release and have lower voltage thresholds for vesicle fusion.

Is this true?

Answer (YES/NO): YES